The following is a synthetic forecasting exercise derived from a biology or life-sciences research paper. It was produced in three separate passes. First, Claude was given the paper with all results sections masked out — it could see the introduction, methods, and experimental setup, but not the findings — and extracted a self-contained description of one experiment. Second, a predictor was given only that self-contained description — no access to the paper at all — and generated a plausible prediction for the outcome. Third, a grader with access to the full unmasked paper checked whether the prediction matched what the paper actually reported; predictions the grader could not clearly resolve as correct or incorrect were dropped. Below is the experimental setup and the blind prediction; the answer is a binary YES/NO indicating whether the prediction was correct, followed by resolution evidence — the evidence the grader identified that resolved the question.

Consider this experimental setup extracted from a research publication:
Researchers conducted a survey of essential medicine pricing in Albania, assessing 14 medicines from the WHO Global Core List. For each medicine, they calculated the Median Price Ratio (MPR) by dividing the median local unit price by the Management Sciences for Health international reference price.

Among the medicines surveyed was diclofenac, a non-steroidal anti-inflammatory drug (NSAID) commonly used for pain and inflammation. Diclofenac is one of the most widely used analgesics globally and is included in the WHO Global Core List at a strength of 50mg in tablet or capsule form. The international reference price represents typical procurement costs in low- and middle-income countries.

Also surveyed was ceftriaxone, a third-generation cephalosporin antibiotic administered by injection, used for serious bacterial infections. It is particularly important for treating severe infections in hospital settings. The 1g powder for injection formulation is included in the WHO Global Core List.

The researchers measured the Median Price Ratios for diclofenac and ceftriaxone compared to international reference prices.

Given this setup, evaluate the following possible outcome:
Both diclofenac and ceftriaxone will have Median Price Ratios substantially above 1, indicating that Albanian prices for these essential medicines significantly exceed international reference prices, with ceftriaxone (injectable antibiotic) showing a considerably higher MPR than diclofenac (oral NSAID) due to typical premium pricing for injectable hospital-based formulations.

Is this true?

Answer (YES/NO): YES